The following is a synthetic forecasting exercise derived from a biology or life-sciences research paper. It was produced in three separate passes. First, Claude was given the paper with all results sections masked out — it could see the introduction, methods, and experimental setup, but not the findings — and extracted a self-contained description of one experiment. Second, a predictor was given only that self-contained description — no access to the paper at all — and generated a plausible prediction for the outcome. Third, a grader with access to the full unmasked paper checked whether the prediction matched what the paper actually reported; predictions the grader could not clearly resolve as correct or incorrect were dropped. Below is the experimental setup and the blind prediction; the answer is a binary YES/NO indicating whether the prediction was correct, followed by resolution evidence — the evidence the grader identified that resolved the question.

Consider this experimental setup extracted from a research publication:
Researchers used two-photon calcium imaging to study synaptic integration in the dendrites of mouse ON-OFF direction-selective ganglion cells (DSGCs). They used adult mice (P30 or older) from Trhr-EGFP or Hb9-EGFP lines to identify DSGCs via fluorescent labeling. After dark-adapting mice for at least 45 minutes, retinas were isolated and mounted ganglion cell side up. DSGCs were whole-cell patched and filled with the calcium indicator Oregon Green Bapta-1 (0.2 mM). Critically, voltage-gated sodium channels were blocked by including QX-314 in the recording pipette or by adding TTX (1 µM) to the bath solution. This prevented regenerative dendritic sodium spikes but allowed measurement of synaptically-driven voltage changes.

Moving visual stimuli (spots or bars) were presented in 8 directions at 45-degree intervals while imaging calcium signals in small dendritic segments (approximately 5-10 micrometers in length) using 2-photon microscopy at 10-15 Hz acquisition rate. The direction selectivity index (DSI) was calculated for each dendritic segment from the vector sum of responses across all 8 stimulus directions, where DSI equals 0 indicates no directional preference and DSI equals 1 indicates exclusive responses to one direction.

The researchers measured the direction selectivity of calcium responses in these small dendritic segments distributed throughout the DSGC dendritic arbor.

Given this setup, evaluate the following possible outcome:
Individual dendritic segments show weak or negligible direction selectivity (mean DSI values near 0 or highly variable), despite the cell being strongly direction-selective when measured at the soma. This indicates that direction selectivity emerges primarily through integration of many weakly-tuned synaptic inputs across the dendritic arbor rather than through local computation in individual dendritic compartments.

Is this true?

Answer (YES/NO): NO